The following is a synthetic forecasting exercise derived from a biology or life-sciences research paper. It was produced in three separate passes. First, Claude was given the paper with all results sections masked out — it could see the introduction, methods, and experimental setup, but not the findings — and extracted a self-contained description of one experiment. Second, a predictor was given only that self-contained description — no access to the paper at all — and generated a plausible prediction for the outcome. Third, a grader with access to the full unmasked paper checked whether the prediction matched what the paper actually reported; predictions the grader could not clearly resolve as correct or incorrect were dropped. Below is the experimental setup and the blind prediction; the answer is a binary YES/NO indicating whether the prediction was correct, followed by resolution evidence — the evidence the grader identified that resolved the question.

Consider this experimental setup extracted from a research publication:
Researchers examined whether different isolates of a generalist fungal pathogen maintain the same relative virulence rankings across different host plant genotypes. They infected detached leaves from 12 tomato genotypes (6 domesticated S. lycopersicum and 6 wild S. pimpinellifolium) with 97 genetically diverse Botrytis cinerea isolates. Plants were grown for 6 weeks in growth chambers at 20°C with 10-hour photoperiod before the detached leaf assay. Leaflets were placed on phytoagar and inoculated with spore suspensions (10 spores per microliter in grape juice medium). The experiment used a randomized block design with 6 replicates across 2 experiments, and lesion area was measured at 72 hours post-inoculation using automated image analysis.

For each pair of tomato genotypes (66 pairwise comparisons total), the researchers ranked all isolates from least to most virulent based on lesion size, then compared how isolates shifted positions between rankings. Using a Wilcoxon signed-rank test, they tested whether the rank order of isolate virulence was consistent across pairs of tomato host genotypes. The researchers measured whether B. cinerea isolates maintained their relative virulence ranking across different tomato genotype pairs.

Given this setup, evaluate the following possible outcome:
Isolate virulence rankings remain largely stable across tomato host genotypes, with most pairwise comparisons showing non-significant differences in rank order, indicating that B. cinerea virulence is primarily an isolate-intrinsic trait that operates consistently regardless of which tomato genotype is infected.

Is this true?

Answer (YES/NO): NO